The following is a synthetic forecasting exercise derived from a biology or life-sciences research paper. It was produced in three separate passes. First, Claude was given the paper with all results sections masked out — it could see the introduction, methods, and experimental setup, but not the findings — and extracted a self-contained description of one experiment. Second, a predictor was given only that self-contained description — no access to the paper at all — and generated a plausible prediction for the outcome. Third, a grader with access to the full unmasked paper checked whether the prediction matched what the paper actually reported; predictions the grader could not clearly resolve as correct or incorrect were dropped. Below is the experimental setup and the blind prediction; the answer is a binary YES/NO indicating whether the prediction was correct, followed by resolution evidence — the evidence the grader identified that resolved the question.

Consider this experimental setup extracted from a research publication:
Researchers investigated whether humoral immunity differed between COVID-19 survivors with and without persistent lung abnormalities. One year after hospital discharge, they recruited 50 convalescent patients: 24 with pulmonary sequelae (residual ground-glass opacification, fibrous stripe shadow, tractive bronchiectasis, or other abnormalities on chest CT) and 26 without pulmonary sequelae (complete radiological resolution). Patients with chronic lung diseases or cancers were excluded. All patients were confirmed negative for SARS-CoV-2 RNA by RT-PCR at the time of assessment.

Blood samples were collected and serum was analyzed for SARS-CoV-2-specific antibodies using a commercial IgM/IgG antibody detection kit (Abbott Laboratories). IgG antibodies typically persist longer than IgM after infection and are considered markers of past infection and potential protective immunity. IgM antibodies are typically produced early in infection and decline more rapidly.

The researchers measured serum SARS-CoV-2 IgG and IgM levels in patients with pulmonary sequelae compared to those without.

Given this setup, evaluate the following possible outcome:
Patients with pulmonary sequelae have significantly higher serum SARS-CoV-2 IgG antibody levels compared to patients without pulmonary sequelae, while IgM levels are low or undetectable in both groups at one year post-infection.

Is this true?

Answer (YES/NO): NO